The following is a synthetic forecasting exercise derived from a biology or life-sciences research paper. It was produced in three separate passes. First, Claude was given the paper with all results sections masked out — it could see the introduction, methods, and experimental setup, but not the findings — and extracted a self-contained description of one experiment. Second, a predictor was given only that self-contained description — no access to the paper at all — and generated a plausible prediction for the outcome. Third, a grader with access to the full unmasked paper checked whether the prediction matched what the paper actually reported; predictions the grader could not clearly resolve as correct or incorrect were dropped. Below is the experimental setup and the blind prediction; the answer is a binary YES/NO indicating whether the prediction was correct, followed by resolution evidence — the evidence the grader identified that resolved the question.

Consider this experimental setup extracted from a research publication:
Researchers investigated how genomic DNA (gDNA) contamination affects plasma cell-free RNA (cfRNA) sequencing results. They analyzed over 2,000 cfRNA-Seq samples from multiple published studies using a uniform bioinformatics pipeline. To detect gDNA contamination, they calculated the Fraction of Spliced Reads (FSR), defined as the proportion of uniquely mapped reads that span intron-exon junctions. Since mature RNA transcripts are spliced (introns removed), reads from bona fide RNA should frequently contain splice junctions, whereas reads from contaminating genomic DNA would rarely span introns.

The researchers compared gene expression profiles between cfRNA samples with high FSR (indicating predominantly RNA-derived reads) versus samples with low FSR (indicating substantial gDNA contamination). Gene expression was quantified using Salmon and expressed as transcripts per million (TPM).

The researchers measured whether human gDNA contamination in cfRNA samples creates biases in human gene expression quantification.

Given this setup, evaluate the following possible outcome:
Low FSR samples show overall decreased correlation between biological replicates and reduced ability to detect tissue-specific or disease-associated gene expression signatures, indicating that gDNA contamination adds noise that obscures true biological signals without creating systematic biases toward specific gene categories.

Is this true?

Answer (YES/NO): NO